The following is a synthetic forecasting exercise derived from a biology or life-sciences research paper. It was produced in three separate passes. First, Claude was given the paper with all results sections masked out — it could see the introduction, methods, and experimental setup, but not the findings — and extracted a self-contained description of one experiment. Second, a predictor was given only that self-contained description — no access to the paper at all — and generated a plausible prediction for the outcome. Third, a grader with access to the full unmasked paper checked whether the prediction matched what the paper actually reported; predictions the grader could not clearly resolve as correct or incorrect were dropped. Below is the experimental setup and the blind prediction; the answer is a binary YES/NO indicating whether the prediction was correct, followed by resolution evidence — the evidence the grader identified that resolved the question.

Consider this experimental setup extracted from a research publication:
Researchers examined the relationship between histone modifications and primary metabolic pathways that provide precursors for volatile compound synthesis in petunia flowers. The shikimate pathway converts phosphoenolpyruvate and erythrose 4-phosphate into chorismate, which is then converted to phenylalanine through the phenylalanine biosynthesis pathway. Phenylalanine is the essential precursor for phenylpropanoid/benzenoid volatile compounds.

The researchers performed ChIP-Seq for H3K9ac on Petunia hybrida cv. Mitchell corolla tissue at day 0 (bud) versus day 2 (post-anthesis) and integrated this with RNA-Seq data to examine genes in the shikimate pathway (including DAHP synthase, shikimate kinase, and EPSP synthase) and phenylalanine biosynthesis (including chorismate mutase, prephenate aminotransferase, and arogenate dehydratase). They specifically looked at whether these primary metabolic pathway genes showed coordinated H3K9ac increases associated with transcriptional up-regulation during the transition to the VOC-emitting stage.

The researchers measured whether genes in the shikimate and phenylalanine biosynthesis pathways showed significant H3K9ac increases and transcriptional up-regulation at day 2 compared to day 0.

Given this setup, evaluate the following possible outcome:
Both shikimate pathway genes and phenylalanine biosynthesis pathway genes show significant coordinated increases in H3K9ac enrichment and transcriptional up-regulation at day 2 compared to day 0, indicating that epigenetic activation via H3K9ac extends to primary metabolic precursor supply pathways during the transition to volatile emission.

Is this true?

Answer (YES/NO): YES